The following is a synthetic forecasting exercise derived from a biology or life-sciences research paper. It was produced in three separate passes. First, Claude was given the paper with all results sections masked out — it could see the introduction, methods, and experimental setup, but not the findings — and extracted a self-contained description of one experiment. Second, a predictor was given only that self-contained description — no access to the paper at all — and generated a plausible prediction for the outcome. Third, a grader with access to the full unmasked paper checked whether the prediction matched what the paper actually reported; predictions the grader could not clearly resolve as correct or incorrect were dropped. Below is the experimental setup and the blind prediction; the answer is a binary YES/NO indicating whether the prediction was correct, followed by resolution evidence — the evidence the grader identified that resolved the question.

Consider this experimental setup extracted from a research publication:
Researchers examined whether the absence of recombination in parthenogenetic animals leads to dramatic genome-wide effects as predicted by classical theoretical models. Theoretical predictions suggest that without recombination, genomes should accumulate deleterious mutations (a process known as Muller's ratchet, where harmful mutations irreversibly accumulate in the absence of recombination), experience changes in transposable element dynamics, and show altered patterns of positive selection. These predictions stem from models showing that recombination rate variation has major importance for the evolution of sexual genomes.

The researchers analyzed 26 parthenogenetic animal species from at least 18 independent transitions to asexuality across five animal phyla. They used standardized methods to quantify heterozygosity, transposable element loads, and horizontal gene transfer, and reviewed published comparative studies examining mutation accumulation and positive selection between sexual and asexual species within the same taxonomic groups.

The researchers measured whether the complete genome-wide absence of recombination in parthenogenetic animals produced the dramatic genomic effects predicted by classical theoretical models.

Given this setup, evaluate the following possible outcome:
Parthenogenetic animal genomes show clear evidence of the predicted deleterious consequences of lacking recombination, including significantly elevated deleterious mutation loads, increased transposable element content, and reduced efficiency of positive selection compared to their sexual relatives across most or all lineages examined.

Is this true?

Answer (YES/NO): NO